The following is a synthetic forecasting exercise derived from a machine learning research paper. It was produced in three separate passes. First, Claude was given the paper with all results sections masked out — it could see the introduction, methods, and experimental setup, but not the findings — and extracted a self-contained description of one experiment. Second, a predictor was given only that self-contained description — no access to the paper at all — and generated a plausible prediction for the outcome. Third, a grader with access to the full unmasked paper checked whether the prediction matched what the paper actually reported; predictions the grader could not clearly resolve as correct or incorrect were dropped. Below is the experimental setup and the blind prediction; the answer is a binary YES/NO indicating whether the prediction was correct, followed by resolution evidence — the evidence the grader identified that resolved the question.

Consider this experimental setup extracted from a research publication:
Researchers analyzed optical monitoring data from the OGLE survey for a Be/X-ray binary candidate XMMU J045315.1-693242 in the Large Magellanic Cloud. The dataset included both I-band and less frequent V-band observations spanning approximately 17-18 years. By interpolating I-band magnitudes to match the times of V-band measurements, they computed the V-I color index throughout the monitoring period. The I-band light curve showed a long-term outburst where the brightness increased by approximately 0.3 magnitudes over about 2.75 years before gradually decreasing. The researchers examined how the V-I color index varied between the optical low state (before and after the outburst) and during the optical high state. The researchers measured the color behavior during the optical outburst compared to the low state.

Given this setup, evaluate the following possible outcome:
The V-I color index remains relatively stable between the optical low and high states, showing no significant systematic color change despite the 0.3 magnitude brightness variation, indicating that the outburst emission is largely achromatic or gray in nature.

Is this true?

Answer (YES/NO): NO